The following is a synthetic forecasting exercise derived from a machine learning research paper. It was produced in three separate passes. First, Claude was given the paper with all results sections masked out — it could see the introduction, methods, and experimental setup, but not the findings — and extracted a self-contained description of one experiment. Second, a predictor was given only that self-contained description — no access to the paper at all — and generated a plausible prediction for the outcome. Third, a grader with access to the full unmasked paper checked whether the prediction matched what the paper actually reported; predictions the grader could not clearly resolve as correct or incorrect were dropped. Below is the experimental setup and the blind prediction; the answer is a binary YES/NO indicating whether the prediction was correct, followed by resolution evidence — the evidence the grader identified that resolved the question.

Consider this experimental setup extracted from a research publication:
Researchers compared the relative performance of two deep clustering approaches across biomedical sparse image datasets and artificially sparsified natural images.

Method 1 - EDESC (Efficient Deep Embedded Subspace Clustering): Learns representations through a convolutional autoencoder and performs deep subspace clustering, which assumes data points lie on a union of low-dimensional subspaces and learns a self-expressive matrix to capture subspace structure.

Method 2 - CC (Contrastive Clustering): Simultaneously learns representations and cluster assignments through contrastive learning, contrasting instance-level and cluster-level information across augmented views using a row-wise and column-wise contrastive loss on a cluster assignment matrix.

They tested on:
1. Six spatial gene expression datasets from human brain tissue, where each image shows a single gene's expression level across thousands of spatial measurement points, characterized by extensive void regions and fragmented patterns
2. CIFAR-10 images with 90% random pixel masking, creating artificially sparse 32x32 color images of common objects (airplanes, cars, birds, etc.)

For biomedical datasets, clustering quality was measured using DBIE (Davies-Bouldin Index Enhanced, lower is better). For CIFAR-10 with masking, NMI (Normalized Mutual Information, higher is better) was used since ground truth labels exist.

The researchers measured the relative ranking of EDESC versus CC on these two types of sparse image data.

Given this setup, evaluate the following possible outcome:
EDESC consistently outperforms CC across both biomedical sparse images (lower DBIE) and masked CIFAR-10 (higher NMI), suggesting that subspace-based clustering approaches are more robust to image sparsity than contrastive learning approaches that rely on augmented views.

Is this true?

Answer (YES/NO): NO